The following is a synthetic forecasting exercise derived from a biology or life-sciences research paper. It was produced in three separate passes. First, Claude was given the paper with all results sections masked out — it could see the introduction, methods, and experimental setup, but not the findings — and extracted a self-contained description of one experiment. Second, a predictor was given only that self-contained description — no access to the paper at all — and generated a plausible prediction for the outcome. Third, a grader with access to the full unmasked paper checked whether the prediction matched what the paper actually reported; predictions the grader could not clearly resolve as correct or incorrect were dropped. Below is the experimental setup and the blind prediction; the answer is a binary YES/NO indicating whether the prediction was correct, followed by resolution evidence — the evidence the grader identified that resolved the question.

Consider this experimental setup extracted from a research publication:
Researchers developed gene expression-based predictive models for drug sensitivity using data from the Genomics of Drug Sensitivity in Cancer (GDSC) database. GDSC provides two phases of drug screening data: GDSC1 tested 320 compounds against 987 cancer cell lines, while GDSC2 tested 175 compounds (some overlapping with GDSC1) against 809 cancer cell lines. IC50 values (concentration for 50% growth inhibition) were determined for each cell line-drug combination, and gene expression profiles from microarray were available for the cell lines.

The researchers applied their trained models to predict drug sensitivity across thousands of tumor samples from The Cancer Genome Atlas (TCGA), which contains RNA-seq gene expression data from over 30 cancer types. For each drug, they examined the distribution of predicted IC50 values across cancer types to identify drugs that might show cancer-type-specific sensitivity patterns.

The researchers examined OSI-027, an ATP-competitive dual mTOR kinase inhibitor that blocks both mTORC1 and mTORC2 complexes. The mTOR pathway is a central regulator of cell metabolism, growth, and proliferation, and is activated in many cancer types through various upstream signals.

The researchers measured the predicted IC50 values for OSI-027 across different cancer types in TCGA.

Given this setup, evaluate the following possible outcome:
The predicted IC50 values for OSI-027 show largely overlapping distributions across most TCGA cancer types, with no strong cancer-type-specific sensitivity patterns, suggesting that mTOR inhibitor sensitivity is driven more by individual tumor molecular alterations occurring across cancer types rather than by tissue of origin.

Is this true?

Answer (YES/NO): NO